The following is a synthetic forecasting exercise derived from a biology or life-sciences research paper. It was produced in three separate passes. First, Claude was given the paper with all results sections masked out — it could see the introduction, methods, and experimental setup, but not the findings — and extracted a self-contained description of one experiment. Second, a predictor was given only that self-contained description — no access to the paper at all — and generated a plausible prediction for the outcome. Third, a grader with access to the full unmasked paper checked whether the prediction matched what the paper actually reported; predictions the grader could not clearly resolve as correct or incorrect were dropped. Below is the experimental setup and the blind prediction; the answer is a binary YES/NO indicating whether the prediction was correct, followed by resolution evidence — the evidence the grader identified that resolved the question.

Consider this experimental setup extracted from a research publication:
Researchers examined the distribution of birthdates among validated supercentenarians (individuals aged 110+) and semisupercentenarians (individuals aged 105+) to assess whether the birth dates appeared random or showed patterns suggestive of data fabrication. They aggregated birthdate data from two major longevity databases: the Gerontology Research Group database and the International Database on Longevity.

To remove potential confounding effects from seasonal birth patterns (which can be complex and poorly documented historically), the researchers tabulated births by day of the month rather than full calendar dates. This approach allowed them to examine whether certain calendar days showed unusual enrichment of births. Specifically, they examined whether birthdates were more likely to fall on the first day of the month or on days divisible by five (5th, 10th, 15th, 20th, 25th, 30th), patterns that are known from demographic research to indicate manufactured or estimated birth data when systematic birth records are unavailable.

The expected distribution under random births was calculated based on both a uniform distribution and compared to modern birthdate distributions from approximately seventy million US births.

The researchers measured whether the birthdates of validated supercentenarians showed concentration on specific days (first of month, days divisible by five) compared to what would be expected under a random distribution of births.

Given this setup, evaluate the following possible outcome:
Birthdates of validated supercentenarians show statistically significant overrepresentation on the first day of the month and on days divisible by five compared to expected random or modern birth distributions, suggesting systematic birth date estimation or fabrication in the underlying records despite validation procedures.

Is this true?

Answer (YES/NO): YES